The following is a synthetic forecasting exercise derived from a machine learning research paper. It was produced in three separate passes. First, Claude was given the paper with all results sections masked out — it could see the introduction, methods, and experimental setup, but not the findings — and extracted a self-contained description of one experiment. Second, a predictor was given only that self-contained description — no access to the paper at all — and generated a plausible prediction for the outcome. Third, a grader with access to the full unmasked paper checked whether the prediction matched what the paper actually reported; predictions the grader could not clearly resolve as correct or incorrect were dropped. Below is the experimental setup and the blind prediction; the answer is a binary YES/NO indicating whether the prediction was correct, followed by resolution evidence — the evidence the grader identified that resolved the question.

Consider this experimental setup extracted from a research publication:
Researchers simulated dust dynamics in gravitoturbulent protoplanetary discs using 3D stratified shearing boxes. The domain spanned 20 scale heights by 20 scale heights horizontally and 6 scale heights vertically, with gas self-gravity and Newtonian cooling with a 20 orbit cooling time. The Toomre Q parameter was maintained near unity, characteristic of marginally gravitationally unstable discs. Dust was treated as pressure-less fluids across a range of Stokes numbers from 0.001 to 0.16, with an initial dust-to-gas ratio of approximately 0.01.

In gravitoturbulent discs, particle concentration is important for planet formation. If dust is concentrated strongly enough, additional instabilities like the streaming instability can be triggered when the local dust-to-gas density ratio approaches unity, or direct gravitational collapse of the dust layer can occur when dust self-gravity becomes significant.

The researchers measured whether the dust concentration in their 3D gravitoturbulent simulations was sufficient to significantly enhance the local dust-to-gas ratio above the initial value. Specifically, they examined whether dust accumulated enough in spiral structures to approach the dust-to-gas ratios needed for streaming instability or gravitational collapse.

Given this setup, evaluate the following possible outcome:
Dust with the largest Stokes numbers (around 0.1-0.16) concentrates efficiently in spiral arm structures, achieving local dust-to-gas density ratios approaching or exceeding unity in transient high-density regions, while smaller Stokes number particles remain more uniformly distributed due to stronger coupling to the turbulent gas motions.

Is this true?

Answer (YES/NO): YES